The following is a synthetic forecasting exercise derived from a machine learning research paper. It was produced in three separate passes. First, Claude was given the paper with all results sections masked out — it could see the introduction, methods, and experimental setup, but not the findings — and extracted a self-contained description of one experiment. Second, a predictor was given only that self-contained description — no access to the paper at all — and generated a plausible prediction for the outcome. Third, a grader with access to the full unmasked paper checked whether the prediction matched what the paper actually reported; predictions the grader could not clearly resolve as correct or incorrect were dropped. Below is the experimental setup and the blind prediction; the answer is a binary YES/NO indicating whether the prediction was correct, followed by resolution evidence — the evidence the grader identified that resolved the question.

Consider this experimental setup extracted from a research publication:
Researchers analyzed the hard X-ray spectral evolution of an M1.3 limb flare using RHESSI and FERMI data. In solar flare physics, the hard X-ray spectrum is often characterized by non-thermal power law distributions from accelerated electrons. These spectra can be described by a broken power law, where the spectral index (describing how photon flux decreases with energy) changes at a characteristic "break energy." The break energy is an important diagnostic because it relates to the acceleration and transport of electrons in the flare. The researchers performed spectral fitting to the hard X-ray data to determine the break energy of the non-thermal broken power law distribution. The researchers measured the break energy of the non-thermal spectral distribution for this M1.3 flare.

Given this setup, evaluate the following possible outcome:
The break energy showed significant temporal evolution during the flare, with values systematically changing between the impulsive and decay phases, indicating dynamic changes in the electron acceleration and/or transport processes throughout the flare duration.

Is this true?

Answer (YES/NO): NO